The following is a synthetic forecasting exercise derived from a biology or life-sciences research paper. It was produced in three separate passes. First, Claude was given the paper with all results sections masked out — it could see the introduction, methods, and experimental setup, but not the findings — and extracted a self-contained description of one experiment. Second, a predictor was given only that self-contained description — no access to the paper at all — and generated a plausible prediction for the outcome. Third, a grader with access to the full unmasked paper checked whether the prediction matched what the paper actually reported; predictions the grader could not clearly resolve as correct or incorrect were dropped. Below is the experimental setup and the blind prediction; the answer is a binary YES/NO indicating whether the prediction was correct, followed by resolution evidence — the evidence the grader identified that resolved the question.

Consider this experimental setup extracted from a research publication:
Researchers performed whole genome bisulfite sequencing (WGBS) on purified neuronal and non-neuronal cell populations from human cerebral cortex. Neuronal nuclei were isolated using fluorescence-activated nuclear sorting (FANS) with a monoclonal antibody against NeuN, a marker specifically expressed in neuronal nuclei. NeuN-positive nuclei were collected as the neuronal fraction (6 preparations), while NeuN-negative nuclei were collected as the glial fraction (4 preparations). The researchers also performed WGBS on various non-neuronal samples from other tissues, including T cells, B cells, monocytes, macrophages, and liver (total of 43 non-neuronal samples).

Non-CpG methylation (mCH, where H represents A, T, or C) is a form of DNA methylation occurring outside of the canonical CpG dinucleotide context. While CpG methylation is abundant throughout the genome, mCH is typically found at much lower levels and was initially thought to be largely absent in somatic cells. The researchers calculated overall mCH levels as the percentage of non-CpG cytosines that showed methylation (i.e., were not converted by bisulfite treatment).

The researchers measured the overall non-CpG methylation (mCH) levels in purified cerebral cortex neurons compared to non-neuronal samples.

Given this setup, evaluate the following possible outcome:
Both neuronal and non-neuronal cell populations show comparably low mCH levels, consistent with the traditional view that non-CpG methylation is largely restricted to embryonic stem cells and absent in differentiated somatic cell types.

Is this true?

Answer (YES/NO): NO